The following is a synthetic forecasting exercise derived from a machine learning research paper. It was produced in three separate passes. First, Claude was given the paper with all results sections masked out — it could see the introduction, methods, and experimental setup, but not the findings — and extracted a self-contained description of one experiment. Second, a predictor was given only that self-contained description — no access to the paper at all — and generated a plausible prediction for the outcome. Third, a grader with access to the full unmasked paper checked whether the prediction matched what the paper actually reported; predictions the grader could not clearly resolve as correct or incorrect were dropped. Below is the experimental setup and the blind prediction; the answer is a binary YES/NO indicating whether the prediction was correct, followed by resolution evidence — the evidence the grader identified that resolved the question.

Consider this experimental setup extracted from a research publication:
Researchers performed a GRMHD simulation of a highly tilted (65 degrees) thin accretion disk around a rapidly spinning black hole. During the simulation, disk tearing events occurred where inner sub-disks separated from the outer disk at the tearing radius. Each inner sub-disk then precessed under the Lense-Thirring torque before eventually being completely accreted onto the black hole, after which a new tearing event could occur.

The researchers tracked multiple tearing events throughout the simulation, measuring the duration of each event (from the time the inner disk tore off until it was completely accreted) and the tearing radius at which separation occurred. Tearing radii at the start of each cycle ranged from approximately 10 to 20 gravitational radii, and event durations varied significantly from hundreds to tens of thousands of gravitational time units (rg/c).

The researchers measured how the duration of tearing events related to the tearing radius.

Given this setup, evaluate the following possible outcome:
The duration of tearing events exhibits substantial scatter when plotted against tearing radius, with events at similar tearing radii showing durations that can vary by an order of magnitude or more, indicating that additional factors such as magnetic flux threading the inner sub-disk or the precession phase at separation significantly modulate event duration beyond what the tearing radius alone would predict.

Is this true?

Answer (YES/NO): NO